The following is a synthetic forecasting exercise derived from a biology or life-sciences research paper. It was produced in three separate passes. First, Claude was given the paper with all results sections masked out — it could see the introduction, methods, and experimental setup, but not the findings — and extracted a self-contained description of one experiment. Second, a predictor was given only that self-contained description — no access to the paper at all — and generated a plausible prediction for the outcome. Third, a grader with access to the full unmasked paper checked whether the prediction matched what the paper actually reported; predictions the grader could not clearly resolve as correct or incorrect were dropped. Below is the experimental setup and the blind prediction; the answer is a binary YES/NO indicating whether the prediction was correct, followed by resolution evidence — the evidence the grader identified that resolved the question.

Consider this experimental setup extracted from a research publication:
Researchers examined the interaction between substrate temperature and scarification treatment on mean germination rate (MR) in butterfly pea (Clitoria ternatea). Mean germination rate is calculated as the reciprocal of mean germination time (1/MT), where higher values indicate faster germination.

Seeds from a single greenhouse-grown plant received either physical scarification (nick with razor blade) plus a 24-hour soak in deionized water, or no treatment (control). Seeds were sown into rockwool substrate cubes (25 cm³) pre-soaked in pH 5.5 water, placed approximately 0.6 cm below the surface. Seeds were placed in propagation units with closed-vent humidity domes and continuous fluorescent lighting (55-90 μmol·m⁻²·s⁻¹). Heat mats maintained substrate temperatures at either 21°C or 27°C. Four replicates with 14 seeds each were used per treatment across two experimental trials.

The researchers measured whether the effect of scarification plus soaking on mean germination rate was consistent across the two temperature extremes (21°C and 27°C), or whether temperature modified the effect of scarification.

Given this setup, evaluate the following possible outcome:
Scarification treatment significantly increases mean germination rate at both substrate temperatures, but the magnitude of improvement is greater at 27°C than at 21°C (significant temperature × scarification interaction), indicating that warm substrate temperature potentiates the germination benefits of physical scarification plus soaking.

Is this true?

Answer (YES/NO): NO